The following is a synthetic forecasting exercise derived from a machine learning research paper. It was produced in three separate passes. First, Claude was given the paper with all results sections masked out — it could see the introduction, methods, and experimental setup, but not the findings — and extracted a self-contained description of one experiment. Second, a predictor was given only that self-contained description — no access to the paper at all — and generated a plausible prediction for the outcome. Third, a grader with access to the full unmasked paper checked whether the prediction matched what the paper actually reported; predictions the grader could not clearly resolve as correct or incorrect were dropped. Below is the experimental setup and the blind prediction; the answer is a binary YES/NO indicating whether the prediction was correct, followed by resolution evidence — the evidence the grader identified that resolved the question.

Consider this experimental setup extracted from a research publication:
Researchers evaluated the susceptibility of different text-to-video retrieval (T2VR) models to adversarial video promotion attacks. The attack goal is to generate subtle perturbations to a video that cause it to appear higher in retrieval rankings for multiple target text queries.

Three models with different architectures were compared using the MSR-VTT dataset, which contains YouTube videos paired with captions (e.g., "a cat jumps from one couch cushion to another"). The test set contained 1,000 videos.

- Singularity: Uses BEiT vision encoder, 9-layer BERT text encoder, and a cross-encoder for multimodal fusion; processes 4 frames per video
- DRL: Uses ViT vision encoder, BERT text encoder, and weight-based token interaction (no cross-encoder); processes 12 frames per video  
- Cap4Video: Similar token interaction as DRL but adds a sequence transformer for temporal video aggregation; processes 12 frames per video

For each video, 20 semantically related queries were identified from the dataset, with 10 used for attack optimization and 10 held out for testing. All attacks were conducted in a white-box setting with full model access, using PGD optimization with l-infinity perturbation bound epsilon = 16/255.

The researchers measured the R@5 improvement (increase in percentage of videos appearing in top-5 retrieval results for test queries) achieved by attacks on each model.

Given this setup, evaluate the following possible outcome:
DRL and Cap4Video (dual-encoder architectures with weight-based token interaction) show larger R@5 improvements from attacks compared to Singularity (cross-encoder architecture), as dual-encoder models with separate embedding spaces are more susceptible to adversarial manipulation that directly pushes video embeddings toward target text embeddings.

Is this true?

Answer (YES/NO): YES